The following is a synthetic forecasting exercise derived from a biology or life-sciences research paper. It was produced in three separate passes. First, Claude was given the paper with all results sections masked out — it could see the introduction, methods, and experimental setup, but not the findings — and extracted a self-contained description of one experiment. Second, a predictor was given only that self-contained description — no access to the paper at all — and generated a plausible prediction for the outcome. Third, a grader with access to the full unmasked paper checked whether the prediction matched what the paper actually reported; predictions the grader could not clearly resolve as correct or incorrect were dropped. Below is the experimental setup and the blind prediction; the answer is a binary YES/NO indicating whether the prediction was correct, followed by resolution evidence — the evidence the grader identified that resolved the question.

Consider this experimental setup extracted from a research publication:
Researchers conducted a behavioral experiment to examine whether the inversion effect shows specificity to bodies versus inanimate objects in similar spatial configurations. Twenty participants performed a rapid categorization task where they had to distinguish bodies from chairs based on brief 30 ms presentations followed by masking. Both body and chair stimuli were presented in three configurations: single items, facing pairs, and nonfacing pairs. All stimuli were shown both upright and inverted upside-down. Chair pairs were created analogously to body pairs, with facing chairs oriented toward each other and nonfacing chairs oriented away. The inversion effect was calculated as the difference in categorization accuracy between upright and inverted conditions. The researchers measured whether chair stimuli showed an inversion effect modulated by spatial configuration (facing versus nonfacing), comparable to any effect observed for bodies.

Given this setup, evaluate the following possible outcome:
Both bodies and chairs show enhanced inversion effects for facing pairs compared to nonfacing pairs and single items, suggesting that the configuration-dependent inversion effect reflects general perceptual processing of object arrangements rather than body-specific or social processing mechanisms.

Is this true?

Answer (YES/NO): NO